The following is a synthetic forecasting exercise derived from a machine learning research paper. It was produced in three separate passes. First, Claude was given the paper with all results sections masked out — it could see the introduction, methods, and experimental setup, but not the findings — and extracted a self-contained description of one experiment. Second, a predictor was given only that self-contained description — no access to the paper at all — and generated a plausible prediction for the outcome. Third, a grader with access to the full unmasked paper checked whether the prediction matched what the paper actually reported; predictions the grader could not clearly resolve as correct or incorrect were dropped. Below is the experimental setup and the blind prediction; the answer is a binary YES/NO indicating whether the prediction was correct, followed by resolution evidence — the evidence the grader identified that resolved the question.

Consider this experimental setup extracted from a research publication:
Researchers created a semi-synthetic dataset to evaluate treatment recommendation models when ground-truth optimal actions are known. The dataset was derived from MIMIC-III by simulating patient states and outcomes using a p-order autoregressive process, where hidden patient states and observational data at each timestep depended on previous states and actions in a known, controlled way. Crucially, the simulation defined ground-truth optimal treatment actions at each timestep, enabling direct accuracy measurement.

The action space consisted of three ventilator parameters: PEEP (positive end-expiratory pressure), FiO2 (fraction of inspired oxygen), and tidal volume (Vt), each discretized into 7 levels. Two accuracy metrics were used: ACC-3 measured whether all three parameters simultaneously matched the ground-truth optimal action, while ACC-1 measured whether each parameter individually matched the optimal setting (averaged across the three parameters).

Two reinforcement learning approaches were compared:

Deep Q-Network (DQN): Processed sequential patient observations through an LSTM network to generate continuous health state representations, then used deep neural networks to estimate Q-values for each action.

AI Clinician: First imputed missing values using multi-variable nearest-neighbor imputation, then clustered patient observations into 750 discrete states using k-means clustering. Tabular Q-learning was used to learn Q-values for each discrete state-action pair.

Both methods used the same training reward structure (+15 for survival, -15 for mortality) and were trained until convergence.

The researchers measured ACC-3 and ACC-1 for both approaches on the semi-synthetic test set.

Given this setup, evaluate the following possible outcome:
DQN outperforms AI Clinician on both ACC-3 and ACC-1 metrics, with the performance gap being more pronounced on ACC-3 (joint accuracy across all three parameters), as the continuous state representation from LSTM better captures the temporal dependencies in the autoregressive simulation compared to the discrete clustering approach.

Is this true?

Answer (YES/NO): NO